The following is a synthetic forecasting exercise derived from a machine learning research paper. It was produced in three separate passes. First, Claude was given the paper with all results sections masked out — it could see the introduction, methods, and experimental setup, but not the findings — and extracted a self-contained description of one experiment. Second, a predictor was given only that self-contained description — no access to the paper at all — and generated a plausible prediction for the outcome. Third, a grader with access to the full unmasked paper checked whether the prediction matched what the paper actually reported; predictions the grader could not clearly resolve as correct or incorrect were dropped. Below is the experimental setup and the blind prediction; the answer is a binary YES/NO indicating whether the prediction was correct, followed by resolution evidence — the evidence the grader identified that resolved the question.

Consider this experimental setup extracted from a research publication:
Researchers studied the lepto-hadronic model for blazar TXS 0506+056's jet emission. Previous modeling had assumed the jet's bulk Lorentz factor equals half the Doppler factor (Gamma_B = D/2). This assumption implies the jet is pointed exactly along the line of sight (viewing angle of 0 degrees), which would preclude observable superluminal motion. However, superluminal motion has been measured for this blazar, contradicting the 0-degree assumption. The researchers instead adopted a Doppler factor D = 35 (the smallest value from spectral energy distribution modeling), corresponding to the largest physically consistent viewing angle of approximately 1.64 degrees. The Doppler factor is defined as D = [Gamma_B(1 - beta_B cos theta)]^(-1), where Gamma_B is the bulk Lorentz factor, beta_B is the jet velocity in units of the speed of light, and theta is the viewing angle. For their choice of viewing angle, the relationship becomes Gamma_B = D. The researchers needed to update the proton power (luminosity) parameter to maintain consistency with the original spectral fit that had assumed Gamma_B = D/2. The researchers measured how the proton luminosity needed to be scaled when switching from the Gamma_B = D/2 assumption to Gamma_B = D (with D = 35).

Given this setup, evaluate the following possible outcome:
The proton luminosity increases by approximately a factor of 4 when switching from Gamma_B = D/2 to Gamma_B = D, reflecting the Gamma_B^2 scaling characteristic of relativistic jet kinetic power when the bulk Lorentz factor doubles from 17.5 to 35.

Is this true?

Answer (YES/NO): YES